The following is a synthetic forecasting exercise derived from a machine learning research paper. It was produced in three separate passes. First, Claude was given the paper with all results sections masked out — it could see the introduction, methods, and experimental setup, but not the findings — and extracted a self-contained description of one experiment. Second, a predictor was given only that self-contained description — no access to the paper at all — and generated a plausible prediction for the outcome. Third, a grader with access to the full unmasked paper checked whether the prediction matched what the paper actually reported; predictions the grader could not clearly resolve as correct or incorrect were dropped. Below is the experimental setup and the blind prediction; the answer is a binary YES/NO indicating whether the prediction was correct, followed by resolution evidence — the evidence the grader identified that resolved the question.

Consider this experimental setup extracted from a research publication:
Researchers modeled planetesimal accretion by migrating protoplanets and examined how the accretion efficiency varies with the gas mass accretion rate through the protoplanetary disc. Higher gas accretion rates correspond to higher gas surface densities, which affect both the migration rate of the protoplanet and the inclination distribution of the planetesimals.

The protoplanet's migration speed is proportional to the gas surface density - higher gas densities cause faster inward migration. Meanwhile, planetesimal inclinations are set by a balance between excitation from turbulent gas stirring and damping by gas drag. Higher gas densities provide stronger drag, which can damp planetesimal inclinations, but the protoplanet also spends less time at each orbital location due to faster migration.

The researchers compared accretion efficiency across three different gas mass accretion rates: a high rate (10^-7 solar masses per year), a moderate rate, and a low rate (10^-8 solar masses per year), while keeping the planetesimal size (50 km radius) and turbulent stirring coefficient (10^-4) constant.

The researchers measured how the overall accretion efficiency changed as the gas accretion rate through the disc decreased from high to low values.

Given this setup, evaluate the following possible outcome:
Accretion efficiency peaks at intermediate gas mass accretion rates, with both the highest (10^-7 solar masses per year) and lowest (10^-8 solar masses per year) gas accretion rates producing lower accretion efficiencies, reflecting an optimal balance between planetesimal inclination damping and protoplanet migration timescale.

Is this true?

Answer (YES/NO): NO